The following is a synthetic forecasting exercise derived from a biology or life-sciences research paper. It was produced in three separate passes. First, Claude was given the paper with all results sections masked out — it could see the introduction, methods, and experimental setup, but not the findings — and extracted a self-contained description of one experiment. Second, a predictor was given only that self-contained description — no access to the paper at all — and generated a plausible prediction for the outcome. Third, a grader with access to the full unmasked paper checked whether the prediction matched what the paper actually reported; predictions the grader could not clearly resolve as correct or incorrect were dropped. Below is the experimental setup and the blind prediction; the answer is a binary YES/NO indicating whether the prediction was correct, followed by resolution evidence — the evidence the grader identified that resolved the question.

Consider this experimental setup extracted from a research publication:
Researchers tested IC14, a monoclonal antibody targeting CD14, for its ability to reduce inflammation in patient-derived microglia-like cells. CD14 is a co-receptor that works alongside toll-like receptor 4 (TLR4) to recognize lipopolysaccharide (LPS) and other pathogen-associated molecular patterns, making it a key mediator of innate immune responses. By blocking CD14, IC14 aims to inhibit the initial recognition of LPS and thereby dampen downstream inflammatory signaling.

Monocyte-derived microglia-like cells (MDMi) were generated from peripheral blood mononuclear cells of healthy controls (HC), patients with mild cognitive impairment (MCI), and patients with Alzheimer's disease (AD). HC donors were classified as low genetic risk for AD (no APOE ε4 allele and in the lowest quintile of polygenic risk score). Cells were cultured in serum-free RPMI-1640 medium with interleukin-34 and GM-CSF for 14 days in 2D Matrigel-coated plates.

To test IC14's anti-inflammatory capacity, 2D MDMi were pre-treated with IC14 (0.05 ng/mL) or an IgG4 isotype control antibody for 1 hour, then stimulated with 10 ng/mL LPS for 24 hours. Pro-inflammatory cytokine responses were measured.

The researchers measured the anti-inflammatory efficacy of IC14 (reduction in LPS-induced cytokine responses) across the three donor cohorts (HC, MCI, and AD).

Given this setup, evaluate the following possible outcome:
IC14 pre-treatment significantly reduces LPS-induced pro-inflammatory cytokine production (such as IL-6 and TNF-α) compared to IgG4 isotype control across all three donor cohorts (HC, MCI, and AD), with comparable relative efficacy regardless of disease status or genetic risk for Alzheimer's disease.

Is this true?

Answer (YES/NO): NO